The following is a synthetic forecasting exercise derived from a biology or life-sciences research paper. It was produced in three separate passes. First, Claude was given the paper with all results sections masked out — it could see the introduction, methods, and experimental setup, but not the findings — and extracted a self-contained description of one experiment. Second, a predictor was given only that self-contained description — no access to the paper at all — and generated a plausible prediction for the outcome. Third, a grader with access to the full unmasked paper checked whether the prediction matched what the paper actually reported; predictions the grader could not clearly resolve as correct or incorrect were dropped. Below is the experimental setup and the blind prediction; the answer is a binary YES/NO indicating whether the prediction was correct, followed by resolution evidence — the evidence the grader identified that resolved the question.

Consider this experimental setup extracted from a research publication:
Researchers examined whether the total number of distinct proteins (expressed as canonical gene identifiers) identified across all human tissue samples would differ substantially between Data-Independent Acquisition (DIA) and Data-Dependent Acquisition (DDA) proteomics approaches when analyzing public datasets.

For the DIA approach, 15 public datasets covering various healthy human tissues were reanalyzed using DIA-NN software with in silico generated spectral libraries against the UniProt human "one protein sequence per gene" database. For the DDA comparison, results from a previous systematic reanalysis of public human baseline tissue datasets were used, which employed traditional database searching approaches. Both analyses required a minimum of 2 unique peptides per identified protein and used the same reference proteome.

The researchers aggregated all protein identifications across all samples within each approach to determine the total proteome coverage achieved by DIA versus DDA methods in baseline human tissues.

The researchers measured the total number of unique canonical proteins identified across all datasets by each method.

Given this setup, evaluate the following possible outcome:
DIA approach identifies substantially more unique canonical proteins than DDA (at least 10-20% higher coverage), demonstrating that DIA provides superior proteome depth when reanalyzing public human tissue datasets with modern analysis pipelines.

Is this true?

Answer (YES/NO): NO